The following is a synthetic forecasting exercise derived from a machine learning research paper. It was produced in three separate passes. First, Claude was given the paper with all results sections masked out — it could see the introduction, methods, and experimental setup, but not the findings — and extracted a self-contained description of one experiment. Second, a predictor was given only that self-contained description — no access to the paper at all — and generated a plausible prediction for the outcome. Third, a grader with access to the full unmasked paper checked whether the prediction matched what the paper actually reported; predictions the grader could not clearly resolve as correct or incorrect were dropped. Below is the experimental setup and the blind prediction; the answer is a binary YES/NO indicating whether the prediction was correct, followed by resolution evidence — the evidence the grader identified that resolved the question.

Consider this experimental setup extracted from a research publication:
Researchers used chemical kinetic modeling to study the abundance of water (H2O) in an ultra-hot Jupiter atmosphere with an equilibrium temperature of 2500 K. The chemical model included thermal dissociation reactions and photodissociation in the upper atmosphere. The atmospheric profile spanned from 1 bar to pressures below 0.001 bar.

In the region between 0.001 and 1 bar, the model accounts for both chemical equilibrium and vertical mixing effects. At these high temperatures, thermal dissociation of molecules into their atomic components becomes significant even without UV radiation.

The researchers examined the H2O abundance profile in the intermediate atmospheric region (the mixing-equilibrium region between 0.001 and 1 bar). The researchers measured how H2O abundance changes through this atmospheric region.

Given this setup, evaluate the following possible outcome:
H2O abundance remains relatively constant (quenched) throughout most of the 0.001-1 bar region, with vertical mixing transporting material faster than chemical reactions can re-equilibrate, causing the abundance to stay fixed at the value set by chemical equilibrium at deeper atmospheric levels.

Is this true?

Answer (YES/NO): NO